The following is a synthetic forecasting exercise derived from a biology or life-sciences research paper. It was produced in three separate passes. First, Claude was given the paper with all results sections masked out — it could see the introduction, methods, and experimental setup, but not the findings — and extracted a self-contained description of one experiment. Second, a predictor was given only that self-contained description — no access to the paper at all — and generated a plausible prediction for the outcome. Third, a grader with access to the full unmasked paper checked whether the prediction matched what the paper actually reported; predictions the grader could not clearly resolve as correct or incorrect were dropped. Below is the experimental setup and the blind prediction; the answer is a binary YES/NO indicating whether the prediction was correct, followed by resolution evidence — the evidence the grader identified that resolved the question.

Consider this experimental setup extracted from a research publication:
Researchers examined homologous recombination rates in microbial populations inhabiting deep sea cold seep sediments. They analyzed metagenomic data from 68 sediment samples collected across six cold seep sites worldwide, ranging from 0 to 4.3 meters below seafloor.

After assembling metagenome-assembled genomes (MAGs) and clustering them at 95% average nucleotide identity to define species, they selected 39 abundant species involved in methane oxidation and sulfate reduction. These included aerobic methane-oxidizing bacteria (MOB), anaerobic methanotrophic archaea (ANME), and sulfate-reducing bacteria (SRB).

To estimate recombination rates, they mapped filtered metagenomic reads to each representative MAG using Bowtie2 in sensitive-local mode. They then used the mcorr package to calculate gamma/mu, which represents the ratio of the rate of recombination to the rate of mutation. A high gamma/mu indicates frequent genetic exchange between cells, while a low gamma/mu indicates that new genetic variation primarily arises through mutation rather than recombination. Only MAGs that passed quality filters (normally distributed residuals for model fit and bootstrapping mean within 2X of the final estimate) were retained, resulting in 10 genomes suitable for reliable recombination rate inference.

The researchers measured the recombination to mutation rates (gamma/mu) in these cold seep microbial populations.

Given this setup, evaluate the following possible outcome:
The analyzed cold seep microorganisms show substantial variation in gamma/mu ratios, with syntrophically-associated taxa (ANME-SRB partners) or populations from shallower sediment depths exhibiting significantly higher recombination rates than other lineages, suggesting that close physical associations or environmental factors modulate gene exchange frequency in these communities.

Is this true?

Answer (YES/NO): NO